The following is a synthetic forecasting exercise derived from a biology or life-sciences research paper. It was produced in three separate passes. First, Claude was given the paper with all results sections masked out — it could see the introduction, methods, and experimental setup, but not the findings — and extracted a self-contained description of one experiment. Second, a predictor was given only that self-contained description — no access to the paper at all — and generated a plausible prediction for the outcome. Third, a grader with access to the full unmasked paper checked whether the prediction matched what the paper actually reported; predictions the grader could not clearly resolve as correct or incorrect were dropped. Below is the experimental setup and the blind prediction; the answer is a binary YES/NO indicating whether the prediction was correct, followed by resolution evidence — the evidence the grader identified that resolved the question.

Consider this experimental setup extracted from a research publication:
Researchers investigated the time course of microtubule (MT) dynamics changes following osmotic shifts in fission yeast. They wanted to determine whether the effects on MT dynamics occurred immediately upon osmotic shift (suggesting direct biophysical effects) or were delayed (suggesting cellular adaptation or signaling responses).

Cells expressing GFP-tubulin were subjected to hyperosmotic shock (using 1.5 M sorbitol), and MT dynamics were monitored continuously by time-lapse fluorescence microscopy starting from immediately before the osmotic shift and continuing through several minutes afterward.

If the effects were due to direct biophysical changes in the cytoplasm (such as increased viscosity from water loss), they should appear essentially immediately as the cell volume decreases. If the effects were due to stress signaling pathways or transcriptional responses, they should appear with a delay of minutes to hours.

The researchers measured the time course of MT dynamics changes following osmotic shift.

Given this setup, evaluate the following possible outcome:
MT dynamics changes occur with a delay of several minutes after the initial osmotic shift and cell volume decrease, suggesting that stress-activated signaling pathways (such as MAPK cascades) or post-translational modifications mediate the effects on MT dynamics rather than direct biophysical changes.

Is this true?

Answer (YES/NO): NO